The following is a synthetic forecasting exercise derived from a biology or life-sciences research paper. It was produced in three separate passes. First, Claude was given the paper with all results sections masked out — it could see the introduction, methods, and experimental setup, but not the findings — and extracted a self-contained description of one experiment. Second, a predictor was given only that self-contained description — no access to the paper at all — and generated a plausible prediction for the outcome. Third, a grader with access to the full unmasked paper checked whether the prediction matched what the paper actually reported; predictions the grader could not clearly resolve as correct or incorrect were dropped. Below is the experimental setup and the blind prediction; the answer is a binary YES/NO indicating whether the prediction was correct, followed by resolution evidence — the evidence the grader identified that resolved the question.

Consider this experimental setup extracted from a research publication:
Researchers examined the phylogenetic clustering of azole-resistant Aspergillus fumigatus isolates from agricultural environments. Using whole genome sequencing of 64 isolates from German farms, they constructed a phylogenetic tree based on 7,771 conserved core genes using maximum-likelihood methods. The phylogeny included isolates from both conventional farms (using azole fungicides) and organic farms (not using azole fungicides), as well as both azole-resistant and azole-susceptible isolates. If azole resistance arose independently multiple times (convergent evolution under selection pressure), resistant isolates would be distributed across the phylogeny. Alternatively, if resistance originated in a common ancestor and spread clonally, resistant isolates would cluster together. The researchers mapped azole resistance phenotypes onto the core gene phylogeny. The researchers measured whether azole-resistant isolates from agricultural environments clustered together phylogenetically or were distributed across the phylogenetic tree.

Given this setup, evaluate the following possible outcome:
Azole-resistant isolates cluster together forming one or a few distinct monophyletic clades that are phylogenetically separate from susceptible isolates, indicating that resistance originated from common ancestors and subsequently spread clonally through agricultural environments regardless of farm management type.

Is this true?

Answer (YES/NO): NO